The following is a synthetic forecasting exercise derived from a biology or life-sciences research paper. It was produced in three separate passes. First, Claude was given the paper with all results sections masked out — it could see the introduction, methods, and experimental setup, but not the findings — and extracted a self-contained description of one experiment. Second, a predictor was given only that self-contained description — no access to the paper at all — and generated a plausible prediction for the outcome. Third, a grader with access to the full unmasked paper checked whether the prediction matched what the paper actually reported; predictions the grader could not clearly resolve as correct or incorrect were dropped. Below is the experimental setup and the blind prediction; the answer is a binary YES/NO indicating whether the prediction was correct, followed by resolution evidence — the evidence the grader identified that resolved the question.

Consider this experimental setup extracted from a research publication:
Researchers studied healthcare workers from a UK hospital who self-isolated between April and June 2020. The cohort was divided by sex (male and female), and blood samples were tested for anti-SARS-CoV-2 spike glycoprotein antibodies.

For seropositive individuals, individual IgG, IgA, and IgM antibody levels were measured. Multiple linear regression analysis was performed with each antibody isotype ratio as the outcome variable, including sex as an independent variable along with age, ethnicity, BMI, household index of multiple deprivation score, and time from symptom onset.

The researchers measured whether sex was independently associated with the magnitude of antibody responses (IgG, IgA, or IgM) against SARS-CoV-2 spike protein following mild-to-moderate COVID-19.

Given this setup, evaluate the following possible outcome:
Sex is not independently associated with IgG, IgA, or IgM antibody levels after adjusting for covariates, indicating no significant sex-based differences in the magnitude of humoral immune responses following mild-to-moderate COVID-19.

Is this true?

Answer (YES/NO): YES